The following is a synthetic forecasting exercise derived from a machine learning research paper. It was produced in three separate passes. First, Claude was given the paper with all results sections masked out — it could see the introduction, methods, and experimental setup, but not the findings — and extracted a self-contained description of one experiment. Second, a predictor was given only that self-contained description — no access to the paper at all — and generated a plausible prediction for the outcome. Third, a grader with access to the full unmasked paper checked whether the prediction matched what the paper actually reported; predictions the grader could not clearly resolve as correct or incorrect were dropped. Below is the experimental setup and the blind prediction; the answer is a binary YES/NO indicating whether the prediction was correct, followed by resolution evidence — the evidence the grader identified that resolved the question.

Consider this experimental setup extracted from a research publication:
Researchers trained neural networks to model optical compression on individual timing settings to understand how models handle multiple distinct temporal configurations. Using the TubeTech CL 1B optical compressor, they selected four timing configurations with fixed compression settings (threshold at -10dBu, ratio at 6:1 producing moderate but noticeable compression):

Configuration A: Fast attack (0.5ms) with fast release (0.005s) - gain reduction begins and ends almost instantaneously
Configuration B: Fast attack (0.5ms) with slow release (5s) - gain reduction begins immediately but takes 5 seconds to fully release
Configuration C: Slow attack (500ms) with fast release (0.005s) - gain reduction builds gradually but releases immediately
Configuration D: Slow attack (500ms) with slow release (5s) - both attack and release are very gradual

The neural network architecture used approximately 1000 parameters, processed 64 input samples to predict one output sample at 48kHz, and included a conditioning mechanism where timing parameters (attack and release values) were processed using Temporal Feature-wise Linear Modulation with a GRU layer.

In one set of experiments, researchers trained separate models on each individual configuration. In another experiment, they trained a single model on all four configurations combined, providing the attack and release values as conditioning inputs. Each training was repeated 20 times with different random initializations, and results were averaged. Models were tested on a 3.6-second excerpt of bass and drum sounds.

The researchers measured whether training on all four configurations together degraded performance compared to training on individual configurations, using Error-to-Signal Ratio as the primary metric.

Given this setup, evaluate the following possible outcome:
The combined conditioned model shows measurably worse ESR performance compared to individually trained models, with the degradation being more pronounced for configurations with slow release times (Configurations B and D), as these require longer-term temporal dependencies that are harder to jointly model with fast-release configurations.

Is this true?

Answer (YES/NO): NO